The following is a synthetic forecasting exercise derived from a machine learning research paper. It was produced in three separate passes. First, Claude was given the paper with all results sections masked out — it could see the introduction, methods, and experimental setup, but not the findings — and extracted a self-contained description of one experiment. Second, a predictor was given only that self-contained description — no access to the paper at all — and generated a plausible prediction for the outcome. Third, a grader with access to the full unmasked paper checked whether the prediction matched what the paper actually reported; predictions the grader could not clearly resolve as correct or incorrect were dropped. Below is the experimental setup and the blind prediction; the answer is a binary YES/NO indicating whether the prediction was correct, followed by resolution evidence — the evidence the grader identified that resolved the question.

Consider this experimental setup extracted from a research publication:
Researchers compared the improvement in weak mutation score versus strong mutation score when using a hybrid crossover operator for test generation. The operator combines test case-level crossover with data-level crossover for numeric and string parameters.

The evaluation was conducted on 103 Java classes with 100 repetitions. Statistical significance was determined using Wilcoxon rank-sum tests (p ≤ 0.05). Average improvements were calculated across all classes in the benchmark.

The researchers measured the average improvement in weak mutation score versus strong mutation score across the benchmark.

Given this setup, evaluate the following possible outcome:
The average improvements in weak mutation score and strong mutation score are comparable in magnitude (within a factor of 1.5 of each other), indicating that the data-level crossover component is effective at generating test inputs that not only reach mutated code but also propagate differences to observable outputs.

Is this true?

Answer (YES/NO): NO